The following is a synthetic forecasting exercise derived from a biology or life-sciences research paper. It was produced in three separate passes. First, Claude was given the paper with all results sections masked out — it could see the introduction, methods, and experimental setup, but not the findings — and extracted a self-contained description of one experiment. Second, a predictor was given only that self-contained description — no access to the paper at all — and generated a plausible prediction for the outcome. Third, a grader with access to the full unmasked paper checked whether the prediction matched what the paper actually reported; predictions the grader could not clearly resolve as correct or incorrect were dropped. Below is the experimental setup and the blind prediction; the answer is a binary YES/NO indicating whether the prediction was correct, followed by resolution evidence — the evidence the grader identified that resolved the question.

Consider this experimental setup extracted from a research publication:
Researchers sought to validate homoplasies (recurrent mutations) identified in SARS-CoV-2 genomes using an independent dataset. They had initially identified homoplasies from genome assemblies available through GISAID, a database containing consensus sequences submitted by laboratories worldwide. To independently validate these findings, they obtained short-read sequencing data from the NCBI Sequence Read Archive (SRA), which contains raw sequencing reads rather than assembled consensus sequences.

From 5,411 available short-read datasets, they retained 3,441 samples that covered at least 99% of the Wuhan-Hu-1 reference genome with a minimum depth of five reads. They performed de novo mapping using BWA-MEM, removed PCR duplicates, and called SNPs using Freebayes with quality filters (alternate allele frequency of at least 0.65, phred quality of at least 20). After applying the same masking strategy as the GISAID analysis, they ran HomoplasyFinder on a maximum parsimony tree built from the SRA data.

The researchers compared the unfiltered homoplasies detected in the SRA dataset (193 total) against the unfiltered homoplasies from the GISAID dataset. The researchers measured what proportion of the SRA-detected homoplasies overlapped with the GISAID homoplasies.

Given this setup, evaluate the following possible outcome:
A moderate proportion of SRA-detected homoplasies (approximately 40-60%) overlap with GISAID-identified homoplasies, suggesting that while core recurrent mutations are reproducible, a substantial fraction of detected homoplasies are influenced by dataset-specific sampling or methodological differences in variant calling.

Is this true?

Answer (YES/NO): NO